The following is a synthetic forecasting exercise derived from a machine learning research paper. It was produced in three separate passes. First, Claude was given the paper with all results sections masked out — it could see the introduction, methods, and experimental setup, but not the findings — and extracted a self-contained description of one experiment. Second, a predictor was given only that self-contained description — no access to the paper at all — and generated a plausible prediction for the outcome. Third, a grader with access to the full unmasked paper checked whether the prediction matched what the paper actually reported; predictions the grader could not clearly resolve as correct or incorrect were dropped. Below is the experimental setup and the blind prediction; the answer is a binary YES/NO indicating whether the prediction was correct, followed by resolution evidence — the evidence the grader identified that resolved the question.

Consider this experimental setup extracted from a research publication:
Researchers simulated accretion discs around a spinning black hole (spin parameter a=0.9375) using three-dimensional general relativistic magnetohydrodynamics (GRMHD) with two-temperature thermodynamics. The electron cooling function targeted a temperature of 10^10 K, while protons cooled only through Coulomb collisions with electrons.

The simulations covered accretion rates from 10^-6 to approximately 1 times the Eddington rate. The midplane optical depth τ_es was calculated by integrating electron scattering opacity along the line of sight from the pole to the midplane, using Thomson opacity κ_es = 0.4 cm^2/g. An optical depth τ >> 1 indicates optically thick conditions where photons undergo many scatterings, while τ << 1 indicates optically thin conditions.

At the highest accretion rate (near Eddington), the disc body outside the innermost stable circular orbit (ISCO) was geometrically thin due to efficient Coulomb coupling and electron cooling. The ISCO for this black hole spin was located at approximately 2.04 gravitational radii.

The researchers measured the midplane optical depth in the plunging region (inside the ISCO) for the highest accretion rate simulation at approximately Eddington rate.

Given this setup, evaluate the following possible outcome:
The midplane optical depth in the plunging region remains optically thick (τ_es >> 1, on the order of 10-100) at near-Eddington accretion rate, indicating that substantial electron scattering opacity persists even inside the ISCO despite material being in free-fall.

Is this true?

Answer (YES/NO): YES